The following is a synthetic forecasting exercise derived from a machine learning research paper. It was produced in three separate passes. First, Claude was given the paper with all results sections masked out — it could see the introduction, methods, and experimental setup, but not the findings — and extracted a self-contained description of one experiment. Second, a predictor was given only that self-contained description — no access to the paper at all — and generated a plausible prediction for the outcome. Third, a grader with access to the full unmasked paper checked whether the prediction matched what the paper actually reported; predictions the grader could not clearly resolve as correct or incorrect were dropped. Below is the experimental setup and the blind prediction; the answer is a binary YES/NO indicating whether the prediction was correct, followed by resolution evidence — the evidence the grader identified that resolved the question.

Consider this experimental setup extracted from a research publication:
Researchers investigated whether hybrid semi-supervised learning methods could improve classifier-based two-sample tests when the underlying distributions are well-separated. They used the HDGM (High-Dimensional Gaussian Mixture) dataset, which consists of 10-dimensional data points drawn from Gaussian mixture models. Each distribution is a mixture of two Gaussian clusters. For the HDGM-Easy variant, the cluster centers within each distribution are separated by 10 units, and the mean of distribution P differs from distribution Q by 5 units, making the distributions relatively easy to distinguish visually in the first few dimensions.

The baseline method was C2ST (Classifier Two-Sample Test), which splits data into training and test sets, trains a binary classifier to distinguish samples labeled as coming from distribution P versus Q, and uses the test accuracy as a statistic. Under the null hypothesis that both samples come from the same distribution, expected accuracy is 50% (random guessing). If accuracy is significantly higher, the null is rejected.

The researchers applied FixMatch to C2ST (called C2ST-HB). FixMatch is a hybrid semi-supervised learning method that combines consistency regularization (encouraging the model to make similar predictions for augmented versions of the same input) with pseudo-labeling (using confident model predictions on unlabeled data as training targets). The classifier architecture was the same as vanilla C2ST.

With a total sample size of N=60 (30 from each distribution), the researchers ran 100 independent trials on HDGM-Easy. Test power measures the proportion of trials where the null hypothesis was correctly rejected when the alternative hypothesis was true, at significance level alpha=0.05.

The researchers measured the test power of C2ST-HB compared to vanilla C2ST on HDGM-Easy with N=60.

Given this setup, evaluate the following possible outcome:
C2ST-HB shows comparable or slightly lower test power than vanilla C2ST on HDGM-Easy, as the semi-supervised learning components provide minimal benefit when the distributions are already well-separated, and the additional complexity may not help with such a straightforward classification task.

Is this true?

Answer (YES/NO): NO